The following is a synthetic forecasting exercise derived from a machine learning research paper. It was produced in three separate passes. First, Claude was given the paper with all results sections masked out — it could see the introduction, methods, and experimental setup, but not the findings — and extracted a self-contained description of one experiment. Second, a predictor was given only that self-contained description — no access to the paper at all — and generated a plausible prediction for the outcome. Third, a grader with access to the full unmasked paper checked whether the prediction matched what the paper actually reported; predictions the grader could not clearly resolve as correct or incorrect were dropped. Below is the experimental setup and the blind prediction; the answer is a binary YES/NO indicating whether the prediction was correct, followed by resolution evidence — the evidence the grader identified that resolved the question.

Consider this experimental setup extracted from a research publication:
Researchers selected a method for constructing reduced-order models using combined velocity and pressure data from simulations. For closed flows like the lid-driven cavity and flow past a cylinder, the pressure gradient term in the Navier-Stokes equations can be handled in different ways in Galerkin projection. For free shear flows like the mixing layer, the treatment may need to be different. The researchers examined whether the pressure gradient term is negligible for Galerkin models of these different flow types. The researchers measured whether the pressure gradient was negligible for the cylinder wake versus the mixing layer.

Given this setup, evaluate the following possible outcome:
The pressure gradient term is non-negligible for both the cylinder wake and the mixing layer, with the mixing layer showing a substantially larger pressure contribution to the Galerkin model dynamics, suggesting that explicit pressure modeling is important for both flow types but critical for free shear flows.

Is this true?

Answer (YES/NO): NO